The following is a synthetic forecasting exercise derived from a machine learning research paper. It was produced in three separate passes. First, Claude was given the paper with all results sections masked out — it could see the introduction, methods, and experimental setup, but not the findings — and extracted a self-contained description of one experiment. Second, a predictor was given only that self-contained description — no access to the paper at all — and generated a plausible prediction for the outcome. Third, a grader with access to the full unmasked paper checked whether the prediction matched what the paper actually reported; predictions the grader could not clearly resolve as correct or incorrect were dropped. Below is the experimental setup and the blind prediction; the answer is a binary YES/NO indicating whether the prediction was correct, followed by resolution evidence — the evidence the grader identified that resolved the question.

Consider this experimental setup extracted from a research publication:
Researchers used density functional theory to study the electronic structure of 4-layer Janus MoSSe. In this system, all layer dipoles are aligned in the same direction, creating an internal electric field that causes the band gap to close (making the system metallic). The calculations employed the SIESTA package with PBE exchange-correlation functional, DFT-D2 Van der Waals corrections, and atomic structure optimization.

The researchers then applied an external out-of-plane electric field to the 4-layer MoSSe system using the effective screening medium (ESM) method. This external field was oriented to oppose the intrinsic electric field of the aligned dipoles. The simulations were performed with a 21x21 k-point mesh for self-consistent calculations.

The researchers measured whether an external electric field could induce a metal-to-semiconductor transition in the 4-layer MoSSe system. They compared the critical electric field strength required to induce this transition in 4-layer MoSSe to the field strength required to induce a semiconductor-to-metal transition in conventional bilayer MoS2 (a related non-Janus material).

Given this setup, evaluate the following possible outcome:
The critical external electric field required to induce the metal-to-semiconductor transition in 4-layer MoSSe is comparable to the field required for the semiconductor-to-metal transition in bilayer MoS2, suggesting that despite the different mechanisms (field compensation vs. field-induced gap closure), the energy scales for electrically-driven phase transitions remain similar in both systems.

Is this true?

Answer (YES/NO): NO